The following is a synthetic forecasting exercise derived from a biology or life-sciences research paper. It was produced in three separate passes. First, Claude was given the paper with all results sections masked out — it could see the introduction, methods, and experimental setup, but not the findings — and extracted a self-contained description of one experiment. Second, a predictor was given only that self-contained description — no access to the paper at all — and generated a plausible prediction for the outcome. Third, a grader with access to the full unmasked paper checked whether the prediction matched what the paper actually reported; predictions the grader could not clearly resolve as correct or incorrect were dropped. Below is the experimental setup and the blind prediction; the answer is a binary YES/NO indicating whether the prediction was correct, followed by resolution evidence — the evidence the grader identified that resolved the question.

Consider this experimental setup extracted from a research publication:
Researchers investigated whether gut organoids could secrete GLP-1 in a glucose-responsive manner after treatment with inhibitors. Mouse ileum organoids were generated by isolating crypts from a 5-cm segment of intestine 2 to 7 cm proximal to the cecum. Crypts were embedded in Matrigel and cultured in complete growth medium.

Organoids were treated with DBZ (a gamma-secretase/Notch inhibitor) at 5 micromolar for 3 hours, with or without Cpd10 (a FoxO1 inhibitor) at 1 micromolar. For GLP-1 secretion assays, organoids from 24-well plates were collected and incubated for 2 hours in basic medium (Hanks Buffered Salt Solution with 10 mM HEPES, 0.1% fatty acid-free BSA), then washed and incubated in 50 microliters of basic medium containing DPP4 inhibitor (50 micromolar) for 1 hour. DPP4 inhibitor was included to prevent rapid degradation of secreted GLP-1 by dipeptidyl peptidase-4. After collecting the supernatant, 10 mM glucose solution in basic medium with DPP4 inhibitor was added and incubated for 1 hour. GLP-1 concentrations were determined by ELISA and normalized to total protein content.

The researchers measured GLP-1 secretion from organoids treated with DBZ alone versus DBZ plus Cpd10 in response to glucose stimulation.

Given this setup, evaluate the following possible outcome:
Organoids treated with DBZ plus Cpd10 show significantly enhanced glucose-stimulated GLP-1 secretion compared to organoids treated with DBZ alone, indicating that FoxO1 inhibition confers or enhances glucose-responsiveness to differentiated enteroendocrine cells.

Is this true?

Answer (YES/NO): NO